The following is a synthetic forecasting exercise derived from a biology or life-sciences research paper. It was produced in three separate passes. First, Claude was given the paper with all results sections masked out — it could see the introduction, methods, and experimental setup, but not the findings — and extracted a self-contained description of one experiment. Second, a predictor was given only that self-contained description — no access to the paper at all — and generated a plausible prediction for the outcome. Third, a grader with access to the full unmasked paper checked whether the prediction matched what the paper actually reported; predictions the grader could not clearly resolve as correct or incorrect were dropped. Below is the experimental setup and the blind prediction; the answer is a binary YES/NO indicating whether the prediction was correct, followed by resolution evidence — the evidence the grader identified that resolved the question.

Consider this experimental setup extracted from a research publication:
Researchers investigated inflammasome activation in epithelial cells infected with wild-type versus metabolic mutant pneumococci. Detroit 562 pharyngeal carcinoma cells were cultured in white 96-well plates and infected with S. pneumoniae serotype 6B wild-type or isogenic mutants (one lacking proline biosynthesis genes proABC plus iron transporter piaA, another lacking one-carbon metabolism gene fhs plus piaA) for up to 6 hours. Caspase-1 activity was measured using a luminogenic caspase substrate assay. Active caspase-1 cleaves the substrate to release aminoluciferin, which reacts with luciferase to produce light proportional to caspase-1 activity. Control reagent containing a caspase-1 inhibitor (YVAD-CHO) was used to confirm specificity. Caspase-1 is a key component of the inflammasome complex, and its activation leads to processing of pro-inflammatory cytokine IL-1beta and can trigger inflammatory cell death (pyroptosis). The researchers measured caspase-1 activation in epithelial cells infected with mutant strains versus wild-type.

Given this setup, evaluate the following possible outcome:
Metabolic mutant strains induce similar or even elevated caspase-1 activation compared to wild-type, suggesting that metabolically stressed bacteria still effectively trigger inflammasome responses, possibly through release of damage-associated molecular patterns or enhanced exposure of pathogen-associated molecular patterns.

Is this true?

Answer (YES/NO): NO